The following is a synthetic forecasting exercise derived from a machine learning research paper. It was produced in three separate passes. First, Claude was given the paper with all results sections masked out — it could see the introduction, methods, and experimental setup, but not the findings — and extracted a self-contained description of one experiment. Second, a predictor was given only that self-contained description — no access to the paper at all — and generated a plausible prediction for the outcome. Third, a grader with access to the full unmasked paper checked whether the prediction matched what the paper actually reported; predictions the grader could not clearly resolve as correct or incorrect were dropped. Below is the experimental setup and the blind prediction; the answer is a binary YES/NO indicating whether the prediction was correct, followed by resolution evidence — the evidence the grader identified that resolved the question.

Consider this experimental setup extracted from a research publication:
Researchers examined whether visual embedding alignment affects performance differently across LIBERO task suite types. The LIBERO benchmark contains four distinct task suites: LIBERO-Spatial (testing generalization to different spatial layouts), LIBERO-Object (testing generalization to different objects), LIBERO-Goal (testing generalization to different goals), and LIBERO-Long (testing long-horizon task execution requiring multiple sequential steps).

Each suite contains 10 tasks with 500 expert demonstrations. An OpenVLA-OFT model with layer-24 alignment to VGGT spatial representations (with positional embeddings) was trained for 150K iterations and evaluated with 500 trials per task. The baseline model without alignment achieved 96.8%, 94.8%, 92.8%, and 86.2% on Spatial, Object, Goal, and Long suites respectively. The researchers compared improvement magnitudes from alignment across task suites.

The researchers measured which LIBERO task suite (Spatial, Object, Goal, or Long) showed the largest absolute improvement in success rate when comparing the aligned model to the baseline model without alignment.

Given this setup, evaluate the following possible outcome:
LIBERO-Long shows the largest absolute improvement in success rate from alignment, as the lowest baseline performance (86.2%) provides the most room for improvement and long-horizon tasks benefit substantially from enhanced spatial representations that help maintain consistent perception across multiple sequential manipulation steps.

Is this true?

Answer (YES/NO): YES